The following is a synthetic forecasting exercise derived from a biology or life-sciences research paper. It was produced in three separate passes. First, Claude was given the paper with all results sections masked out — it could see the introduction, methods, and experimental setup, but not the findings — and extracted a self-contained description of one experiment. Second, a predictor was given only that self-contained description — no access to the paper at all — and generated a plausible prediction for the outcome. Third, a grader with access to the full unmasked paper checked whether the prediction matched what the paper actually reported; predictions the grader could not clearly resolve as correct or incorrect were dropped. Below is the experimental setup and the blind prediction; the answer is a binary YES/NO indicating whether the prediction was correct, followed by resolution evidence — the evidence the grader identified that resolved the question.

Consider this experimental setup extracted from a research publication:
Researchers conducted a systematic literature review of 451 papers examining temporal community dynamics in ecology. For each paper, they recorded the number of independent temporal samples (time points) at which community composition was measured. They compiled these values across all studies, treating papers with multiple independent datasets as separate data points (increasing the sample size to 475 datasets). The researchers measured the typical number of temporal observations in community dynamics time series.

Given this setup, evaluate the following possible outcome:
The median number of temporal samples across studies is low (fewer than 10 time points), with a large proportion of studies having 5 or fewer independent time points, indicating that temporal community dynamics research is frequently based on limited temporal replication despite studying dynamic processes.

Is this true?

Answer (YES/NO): YES